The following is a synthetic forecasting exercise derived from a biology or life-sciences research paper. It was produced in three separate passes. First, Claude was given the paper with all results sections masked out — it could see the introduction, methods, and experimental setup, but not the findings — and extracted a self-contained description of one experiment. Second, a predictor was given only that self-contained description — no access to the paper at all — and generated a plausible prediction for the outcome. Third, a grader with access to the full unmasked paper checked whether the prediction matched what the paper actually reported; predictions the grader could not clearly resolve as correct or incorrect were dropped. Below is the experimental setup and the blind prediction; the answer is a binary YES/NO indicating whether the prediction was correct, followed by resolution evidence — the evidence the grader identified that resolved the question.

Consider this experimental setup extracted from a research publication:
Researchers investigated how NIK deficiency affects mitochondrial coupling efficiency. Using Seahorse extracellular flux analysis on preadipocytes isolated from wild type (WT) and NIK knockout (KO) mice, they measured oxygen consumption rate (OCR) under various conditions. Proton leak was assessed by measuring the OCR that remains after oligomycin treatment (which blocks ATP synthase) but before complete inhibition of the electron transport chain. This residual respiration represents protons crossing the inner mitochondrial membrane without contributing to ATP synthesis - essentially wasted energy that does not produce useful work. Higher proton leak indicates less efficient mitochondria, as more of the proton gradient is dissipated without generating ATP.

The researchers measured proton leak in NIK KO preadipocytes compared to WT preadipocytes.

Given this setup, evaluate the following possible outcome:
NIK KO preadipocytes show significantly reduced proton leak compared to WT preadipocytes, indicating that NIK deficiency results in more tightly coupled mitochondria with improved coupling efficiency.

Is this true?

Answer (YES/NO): NO